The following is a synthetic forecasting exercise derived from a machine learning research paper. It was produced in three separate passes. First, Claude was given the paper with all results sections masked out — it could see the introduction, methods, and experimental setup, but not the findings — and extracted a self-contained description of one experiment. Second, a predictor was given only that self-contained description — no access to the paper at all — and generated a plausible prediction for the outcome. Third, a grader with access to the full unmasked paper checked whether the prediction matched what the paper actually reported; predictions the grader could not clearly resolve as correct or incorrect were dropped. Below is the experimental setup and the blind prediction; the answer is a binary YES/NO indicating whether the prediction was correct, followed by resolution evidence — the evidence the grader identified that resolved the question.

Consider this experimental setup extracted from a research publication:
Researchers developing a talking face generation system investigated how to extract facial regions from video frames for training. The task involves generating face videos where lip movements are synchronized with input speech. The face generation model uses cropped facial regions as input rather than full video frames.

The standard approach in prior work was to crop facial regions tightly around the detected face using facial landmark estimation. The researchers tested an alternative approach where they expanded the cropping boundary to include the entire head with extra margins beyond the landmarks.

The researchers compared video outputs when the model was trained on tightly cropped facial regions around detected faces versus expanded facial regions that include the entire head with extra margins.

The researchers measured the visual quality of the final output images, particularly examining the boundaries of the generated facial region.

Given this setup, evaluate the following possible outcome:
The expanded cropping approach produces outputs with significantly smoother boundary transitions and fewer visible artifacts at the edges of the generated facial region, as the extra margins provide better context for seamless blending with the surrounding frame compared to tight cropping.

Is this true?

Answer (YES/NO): YES